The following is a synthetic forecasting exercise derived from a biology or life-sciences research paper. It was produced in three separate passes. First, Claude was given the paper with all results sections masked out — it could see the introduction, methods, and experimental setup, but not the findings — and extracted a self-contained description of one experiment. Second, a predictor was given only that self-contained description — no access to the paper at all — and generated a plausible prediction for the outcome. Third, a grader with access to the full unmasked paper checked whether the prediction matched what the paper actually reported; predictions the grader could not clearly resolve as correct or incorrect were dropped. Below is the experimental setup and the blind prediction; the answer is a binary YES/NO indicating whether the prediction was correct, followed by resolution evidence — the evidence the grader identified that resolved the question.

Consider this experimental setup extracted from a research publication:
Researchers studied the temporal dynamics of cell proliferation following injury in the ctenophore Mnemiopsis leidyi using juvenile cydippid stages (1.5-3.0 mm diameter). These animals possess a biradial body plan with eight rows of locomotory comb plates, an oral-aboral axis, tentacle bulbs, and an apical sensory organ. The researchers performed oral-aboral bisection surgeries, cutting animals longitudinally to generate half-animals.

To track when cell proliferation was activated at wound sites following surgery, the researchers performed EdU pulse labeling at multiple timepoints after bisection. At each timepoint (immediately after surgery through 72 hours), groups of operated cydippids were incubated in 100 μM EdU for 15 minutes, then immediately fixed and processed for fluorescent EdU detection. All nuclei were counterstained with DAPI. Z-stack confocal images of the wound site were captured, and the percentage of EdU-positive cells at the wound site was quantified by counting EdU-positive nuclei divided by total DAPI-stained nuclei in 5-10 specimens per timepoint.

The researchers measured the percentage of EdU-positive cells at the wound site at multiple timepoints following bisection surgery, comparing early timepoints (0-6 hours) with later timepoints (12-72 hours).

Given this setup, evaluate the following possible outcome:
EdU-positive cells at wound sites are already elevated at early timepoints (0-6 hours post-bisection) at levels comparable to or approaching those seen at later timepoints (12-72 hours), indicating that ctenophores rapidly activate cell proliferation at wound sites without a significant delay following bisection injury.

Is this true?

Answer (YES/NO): NO